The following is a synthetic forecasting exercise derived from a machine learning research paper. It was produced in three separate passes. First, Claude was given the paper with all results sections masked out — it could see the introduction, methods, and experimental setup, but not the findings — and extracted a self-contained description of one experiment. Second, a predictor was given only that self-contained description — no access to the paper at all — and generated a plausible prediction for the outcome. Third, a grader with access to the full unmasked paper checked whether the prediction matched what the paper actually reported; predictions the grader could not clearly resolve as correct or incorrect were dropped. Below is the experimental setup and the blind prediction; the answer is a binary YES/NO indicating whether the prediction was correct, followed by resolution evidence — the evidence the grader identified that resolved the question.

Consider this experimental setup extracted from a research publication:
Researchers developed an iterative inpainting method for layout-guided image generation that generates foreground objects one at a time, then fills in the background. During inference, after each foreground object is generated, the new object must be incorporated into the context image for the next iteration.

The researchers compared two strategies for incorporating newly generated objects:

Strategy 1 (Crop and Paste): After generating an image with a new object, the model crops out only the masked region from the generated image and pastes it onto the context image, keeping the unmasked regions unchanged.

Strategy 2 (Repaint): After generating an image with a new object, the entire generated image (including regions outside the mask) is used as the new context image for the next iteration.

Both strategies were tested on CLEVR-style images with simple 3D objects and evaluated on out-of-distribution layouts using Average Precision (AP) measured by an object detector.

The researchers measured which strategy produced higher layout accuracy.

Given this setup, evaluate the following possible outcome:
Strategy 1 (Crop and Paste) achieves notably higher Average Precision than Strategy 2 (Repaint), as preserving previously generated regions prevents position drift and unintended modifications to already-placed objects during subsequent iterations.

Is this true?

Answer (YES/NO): YES